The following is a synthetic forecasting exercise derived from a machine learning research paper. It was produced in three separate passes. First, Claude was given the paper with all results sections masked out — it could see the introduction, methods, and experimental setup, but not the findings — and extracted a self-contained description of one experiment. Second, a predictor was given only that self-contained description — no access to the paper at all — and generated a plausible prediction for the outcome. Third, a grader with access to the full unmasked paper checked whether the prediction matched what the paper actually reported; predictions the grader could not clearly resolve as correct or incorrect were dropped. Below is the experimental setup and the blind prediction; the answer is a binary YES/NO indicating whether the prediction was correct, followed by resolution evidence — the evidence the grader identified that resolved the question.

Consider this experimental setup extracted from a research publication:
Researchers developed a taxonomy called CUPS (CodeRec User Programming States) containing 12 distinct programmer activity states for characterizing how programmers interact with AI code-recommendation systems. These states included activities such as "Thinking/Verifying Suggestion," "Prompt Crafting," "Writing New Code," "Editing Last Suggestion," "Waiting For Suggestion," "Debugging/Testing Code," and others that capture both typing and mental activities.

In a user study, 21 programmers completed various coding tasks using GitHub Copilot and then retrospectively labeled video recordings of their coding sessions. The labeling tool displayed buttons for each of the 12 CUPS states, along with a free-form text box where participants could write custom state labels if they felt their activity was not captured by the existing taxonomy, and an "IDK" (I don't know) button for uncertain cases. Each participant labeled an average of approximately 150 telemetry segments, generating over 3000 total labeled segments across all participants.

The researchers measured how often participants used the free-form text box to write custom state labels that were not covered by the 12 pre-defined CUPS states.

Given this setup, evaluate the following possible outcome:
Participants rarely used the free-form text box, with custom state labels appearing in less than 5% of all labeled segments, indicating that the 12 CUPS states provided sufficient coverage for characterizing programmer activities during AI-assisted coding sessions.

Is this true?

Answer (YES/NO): YES